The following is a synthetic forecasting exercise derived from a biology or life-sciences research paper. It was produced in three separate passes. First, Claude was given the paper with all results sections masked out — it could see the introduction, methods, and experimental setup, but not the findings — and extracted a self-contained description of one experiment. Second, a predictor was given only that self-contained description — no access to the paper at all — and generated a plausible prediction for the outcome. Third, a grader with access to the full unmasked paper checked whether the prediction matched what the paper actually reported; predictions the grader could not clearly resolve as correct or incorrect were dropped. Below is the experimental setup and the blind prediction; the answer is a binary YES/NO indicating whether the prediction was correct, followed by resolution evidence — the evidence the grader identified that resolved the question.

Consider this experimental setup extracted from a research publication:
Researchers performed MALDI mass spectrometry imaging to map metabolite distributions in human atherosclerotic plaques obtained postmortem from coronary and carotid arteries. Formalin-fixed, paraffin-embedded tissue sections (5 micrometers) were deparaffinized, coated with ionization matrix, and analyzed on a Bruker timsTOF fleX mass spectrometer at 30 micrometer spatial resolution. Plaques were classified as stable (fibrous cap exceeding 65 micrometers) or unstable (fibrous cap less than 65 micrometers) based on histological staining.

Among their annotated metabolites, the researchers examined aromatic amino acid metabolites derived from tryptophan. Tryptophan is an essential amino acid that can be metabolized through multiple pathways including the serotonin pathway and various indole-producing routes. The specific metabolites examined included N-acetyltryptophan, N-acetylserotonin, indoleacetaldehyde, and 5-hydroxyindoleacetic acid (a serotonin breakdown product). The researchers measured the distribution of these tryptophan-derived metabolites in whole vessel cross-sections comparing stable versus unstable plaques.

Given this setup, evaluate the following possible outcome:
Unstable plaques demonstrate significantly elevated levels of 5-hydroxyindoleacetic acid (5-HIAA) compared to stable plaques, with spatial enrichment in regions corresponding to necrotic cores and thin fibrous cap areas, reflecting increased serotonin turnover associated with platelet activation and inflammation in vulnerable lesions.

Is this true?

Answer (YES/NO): NO